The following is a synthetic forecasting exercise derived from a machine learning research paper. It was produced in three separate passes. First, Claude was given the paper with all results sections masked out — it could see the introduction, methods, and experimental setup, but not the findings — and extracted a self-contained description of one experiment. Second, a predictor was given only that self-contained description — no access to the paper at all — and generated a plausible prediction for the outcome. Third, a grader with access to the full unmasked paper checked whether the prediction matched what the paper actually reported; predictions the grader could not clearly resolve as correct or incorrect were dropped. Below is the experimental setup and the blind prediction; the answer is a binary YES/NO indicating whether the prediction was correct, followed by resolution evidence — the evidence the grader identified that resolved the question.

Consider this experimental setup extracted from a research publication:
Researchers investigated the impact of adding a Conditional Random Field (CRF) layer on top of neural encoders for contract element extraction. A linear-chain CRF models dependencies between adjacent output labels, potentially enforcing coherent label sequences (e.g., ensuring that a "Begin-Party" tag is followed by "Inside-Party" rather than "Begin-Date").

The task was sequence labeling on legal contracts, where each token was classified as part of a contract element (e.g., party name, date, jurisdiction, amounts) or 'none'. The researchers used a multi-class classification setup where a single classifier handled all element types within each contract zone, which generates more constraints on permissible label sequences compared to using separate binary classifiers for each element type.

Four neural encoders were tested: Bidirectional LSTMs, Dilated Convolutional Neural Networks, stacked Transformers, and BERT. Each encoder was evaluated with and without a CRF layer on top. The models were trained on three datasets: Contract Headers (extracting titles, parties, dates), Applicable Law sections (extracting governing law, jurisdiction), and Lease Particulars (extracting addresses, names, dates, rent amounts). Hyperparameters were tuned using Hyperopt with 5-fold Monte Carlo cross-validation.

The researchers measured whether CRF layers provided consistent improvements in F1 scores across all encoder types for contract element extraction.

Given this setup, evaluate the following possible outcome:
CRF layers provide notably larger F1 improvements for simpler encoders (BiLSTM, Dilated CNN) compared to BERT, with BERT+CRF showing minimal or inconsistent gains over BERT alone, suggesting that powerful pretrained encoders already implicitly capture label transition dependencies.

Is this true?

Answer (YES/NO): NO